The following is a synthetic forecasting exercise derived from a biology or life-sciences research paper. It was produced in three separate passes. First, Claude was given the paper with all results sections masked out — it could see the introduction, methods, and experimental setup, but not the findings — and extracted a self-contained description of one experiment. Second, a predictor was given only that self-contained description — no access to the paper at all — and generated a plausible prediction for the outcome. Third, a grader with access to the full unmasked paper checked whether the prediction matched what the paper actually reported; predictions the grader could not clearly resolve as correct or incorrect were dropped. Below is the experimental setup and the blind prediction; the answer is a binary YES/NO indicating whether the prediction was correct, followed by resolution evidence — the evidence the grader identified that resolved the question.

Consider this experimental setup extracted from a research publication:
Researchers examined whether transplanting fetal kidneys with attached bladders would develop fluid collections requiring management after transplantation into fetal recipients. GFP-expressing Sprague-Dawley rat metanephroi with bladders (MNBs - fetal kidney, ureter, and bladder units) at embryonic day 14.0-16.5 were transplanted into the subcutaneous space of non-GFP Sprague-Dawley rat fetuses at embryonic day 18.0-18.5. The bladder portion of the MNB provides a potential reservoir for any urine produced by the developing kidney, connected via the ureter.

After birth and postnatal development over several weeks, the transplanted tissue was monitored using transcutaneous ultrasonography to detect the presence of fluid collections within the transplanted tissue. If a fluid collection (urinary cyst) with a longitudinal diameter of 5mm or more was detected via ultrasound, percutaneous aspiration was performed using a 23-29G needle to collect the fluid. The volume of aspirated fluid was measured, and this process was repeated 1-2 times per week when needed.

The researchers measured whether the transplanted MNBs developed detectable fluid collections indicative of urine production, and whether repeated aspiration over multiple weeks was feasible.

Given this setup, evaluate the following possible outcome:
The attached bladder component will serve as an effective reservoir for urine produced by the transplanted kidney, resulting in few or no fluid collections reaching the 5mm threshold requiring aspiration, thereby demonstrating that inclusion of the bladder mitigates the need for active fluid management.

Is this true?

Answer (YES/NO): NO